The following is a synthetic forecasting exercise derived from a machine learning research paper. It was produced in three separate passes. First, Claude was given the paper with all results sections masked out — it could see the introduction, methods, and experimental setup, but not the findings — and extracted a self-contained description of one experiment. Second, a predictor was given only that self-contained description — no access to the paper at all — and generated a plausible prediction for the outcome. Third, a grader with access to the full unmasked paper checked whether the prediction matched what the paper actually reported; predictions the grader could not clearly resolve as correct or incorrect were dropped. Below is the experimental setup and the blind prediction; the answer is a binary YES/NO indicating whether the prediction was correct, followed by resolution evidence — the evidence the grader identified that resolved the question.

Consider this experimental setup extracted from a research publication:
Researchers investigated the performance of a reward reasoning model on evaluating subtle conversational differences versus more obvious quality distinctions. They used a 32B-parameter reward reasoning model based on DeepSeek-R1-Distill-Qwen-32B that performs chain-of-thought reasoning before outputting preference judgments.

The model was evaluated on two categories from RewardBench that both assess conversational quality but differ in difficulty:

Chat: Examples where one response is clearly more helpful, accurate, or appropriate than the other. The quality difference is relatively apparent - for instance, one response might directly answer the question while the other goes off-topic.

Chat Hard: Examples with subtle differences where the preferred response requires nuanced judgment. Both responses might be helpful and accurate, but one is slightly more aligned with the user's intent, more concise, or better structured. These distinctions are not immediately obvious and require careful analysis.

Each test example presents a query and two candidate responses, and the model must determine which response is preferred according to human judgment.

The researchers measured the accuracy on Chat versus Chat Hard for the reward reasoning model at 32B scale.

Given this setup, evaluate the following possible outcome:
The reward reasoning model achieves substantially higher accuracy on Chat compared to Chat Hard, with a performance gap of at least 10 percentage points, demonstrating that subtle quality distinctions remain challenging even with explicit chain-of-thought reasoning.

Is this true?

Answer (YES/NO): YES